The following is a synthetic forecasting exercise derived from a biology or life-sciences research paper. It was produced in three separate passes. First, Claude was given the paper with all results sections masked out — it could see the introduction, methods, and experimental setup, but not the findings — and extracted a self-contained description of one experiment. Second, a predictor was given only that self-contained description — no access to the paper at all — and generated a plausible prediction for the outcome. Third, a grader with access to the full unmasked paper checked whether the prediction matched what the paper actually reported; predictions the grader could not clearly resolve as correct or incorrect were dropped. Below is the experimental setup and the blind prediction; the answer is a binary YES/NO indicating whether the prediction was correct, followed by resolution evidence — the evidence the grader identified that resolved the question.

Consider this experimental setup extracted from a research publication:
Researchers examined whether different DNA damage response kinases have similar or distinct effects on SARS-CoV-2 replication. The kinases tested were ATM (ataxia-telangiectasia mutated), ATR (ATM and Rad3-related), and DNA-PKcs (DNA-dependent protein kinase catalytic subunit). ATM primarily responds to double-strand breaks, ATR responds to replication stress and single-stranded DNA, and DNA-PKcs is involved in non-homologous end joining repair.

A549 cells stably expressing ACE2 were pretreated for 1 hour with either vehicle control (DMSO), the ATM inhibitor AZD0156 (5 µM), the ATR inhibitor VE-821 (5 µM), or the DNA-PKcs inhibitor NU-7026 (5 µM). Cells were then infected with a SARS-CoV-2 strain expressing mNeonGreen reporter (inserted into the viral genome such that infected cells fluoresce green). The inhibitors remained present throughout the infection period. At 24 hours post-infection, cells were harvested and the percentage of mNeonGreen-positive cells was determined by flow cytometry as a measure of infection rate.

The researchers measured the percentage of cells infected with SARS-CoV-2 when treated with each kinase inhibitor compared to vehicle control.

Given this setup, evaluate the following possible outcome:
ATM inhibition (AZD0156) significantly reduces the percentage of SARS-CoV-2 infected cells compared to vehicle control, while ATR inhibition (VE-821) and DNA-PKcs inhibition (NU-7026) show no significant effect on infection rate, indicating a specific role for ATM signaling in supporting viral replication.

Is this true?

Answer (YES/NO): NO